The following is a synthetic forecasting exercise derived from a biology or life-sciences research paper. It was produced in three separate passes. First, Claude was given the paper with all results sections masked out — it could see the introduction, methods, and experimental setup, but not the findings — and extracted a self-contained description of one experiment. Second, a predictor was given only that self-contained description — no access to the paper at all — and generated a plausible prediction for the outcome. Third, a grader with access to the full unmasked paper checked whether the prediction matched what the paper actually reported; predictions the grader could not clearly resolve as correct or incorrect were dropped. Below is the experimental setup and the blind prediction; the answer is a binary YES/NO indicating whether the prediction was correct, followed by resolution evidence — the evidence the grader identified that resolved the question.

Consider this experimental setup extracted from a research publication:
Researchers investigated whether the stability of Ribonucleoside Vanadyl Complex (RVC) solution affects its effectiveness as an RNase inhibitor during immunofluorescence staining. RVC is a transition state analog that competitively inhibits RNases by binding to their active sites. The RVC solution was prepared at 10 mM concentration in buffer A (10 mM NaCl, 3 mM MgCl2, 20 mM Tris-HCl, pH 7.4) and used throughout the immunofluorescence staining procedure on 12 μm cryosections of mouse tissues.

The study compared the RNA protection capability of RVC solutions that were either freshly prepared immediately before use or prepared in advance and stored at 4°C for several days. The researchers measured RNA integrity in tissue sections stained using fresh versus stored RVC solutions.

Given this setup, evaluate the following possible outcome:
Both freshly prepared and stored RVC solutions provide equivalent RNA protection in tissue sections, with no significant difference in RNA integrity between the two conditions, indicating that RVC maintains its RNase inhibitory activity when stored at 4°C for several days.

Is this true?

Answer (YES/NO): NO